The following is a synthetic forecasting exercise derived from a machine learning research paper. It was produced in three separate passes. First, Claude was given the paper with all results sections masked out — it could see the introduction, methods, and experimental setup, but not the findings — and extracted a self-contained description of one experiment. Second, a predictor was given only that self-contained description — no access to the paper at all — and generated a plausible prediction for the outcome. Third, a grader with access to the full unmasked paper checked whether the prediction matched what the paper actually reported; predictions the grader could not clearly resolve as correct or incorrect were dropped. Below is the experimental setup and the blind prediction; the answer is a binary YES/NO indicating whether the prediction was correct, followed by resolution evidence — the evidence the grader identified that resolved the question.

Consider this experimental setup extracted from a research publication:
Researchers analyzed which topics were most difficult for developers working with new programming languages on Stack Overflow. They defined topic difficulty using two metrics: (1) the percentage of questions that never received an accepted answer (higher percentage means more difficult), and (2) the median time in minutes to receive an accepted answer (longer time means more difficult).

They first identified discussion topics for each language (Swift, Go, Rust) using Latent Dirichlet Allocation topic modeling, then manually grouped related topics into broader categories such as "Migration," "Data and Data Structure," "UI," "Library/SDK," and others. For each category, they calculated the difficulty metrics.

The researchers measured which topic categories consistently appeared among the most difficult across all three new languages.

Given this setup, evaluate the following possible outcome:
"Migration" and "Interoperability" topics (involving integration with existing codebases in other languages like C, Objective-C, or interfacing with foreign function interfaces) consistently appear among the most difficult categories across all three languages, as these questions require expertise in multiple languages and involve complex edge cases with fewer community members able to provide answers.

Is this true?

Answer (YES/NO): NO